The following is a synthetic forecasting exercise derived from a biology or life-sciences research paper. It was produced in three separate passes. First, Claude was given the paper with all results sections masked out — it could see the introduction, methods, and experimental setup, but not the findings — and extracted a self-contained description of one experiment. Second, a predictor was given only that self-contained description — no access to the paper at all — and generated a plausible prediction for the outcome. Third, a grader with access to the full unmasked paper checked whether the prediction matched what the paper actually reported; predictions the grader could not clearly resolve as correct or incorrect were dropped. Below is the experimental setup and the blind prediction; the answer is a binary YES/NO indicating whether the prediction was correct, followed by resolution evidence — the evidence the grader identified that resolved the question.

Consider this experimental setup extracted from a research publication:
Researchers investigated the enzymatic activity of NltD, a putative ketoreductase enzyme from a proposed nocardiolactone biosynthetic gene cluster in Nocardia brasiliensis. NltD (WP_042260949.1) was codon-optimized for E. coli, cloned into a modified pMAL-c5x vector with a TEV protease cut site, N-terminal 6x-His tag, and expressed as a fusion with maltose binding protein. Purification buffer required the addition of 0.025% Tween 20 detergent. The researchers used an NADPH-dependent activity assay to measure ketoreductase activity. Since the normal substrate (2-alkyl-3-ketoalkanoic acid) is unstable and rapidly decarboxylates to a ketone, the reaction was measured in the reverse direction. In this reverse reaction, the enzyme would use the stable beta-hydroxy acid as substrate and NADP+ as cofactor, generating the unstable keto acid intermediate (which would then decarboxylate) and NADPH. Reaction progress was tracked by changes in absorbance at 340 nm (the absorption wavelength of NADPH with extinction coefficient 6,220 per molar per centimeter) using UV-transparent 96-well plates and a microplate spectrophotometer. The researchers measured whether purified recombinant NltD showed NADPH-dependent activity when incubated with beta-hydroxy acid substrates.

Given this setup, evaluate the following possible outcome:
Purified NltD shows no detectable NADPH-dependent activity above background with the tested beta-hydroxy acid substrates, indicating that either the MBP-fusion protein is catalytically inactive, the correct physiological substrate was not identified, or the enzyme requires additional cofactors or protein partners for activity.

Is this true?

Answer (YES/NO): NO